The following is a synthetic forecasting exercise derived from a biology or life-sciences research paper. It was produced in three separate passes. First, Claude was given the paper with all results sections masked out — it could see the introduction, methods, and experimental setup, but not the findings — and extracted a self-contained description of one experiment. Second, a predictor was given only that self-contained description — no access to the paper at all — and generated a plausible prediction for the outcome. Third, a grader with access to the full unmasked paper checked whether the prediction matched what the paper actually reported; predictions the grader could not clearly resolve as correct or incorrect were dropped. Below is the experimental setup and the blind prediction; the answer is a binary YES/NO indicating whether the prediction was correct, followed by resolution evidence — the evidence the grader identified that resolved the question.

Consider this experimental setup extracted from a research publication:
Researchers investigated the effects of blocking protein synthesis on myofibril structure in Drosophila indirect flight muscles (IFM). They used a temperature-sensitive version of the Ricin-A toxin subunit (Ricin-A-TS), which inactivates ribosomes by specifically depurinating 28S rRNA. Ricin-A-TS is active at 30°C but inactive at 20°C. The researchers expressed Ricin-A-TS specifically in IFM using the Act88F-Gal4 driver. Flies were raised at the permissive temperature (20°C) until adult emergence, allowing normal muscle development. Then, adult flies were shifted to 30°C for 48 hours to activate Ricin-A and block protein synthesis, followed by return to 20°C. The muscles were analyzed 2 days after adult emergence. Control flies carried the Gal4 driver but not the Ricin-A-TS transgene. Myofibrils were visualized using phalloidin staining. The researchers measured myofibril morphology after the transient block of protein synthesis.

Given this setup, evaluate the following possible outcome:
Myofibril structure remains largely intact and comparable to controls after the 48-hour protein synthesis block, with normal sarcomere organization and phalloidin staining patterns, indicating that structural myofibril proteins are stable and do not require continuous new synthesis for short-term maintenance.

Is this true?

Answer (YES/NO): YES